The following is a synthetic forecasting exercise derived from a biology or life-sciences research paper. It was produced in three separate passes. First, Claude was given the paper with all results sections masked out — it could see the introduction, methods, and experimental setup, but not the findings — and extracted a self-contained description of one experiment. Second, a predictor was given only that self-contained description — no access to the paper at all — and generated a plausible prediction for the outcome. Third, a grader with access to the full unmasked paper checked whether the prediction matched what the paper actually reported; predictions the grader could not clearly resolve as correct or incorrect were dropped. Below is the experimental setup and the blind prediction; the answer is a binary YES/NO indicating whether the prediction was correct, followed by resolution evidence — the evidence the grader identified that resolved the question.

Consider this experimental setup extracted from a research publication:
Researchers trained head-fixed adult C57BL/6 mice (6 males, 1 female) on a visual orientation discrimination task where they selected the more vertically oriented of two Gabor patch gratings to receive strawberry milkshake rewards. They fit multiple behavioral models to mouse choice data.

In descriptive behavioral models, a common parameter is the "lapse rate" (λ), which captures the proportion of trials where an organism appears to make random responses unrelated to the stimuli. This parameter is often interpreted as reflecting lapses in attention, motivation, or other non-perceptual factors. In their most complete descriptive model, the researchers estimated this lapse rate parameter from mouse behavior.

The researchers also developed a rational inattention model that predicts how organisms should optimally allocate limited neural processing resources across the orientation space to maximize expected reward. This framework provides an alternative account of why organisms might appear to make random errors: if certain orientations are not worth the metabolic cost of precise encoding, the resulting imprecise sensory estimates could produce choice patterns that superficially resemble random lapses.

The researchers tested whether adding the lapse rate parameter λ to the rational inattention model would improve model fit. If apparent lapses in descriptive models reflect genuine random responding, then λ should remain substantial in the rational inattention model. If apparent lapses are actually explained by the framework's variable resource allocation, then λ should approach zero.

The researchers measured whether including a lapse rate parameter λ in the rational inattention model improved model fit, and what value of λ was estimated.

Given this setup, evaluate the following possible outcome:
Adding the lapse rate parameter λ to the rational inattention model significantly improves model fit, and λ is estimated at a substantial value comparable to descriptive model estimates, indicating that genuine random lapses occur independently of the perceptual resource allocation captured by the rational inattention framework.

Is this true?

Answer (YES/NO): NO